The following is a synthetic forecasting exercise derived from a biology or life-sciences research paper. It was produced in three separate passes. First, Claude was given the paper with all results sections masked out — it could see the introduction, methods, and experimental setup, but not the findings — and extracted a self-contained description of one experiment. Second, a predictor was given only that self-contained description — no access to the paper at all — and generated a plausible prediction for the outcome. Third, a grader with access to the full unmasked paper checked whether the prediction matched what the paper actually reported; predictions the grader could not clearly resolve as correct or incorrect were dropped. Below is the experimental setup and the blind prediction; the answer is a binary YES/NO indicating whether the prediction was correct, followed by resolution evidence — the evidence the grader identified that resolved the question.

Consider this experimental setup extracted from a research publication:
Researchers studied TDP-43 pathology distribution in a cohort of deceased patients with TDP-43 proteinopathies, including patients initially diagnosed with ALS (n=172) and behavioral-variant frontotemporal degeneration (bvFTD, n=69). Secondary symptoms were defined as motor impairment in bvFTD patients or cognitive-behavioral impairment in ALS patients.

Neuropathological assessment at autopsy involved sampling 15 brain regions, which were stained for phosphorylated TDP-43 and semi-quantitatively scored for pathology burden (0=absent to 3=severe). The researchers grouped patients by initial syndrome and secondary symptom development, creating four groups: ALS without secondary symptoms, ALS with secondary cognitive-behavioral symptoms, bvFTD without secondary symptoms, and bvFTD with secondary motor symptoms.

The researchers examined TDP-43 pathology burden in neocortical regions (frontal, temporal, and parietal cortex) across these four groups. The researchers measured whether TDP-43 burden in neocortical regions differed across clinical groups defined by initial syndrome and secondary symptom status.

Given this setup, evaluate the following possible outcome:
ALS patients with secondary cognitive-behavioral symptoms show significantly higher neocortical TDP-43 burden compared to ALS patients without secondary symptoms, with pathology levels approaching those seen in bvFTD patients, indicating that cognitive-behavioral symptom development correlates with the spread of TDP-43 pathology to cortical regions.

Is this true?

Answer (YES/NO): YES